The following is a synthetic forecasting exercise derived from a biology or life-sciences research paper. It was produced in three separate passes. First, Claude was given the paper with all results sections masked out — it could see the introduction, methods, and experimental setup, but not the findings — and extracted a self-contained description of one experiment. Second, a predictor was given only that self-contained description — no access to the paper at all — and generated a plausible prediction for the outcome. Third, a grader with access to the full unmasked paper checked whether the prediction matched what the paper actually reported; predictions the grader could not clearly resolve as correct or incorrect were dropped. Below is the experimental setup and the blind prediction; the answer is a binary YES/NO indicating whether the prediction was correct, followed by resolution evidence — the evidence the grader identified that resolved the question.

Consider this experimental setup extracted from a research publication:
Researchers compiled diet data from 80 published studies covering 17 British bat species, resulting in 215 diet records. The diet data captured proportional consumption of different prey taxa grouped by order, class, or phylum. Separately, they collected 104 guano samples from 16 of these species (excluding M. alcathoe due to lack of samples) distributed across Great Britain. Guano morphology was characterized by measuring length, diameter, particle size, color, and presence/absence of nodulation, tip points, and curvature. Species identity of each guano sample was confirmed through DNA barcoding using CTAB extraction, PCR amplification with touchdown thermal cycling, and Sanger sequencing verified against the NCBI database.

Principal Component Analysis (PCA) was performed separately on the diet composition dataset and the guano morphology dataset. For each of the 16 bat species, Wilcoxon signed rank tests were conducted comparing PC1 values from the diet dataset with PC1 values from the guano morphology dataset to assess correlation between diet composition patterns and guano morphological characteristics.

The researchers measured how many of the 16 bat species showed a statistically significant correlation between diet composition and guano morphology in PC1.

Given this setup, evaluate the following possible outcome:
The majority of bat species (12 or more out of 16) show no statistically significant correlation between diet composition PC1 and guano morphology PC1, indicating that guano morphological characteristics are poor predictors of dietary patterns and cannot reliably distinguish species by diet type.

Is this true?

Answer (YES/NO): NO